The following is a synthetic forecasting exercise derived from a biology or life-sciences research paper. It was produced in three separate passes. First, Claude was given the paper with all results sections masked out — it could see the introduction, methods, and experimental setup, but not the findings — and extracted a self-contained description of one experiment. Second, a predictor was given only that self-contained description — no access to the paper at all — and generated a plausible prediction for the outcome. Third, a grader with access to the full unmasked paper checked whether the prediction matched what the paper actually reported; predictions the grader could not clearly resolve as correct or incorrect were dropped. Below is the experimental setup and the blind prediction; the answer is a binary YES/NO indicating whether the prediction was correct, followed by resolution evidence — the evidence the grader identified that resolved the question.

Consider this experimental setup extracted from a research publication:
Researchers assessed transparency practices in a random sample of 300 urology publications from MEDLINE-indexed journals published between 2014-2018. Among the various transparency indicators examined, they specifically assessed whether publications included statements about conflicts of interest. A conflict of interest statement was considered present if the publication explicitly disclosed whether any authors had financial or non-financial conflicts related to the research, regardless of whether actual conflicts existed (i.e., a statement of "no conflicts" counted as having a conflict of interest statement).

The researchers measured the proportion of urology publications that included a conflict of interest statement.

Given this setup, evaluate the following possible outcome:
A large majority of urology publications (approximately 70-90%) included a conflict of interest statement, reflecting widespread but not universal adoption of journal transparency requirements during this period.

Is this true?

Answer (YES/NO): NO